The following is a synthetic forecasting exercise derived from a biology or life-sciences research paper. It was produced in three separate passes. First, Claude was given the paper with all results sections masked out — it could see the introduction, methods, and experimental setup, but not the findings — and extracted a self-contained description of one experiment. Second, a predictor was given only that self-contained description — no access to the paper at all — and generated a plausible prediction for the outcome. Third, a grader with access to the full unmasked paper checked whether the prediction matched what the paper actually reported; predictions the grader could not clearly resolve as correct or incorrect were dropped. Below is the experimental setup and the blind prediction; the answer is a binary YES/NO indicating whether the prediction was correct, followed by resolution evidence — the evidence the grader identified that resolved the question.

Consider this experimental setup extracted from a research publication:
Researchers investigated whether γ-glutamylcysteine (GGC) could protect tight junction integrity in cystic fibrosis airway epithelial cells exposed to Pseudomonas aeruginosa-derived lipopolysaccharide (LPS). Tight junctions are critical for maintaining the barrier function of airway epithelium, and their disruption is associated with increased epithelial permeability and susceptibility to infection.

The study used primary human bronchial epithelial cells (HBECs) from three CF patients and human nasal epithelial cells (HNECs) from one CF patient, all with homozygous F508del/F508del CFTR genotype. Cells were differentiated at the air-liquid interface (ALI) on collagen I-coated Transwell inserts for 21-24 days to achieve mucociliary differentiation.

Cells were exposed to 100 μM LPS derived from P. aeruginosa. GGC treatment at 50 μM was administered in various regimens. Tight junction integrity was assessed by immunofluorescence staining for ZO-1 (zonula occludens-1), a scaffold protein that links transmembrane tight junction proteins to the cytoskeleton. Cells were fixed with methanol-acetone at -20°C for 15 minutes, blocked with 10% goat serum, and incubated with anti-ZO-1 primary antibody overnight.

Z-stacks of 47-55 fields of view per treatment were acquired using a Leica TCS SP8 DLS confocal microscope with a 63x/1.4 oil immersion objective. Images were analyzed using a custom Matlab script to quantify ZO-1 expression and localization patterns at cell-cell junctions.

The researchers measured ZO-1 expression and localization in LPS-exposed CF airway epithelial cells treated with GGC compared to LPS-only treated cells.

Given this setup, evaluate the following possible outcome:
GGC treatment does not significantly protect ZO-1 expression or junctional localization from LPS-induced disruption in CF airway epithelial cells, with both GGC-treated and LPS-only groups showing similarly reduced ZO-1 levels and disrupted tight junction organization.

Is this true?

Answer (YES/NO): NO